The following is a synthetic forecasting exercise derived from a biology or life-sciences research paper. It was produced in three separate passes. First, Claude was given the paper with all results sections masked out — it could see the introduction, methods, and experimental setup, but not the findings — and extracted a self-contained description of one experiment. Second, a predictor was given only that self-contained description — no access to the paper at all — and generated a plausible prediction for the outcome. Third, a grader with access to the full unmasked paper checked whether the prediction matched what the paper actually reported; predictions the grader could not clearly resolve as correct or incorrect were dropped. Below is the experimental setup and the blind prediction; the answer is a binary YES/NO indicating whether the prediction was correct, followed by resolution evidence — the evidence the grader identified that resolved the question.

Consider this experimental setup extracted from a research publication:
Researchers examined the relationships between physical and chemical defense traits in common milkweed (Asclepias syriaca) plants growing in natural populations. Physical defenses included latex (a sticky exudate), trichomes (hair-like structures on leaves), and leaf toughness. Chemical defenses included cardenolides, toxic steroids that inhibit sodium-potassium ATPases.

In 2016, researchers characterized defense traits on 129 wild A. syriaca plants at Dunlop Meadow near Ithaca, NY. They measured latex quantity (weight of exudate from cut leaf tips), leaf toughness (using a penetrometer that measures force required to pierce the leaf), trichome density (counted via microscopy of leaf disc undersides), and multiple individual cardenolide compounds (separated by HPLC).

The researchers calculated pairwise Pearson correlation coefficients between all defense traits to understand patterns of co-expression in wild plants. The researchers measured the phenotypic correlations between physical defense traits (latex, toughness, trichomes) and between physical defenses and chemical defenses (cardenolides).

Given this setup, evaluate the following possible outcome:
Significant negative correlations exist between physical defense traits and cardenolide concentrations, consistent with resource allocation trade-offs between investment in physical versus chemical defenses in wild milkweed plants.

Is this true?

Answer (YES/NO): NO